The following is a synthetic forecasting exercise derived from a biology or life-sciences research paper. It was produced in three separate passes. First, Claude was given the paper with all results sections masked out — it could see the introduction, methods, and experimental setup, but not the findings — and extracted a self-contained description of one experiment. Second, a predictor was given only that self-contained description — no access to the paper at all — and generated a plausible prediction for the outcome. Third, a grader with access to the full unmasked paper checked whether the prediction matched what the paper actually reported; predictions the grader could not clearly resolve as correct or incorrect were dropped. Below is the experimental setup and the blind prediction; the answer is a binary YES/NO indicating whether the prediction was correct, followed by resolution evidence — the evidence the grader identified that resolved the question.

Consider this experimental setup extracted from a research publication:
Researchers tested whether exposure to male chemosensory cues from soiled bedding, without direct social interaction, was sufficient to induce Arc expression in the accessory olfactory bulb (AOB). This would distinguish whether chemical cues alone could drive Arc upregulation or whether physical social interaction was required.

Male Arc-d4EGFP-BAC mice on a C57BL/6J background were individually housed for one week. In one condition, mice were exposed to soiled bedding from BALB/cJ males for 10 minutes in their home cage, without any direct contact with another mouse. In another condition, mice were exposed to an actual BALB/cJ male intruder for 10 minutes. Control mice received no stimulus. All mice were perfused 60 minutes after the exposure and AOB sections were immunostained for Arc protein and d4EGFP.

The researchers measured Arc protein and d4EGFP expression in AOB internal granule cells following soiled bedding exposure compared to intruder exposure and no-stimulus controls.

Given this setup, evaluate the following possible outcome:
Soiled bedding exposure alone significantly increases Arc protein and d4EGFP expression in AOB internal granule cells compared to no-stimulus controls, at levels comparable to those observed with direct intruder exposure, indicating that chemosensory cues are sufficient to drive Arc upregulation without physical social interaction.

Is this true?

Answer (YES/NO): NO